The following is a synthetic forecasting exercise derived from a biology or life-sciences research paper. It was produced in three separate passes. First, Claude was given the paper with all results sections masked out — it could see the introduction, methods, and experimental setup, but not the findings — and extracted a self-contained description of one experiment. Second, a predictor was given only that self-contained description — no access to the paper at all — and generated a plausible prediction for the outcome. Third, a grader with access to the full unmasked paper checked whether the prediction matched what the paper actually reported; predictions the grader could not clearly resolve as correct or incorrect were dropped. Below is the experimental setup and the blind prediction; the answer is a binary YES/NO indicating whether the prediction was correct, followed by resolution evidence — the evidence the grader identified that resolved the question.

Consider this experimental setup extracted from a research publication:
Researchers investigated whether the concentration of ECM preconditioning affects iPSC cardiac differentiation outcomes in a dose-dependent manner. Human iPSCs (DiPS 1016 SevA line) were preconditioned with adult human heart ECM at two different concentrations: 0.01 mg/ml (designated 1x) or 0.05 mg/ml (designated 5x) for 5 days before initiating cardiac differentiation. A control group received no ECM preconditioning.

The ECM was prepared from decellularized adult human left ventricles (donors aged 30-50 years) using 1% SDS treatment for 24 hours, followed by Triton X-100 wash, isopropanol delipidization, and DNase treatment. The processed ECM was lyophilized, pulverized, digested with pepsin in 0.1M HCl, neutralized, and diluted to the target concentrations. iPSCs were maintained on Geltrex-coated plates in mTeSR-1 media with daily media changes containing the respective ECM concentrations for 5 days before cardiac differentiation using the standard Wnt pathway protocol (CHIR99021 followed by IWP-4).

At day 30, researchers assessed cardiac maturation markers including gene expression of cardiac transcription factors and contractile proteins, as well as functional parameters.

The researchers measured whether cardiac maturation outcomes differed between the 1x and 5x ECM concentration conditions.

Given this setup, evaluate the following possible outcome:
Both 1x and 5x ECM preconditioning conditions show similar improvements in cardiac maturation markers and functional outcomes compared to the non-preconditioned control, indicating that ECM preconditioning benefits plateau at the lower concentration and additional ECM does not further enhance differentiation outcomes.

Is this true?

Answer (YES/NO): NO